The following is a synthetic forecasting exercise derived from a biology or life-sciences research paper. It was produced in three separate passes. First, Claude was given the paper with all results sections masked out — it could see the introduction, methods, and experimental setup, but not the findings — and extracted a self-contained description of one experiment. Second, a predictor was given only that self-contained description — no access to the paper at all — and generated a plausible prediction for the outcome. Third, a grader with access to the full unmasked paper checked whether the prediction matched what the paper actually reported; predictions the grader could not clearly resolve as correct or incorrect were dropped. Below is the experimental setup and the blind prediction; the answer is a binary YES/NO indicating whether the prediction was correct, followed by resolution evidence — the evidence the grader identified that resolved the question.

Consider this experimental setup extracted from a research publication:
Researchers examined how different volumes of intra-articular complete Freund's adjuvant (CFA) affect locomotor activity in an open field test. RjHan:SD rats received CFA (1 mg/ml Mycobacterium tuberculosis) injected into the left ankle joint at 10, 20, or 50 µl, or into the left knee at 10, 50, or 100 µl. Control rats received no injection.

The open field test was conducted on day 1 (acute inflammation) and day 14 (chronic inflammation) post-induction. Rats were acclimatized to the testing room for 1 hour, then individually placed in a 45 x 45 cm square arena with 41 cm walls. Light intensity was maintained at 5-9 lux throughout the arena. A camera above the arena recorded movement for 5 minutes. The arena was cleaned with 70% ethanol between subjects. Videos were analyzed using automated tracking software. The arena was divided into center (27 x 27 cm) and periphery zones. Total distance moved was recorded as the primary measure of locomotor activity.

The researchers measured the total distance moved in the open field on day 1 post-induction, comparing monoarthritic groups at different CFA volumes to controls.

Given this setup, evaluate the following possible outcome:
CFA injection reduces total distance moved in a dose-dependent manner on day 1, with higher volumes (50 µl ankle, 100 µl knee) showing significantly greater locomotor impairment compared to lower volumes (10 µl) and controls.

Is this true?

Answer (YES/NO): NO